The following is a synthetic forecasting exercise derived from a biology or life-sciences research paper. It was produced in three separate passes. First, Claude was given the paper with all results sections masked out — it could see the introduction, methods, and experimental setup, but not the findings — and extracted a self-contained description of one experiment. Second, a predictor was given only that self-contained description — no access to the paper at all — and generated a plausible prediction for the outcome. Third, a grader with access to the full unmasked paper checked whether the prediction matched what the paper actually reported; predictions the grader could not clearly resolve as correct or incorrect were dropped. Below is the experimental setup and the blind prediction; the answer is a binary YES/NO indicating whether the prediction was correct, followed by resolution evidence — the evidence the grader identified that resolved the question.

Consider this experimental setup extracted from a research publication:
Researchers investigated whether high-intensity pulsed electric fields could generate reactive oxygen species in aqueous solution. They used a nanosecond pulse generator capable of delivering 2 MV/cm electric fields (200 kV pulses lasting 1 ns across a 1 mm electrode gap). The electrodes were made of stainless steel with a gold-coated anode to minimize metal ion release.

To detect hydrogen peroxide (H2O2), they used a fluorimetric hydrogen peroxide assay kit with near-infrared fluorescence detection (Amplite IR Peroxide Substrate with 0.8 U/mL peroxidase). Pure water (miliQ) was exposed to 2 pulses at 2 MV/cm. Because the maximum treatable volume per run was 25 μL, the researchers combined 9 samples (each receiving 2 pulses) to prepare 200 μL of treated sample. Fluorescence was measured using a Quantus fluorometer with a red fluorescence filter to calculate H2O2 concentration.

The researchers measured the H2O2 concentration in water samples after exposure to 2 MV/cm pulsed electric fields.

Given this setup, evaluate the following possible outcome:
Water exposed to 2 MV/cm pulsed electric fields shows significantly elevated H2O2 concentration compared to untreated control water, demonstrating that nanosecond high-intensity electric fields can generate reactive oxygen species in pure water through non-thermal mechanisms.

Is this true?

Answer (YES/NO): YES